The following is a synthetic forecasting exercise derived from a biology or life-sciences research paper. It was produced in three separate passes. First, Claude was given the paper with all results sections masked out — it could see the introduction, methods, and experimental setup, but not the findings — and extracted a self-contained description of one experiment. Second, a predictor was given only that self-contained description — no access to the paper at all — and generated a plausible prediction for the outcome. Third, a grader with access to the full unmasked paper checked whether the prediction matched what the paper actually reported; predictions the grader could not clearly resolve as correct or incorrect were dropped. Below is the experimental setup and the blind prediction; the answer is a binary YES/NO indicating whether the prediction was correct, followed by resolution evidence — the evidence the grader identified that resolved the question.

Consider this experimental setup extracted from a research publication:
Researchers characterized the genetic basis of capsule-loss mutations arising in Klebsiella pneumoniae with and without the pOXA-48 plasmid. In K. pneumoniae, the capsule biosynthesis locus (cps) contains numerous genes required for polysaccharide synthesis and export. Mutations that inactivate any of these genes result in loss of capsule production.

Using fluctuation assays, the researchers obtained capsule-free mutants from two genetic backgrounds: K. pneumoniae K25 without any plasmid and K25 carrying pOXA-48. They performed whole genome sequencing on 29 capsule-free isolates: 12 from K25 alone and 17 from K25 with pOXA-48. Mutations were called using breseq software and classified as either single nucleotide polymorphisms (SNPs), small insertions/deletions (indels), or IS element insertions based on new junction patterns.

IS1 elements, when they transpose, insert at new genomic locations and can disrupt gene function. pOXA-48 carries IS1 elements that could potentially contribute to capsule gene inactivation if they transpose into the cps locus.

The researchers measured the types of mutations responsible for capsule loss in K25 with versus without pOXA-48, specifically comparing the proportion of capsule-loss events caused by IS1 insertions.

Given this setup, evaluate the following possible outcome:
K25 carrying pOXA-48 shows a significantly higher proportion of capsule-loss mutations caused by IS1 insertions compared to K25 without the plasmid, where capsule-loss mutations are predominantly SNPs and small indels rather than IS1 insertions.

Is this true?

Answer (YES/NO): YES